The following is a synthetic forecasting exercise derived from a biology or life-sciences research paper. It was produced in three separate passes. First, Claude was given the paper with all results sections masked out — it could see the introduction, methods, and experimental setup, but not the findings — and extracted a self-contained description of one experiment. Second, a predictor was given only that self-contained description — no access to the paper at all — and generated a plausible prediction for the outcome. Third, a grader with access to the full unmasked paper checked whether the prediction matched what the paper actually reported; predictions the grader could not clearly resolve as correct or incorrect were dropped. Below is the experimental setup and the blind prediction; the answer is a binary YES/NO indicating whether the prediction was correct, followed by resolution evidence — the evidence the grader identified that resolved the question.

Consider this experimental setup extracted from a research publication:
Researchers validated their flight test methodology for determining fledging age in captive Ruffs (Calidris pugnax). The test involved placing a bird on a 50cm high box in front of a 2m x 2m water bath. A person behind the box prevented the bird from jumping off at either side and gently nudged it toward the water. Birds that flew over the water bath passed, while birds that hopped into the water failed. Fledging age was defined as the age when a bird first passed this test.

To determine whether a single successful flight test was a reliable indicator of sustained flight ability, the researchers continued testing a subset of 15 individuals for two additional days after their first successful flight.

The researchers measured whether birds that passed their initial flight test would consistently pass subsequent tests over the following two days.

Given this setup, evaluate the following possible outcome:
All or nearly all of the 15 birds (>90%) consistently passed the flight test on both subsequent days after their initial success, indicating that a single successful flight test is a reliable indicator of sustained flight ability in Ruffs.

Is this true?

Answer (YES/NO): YES